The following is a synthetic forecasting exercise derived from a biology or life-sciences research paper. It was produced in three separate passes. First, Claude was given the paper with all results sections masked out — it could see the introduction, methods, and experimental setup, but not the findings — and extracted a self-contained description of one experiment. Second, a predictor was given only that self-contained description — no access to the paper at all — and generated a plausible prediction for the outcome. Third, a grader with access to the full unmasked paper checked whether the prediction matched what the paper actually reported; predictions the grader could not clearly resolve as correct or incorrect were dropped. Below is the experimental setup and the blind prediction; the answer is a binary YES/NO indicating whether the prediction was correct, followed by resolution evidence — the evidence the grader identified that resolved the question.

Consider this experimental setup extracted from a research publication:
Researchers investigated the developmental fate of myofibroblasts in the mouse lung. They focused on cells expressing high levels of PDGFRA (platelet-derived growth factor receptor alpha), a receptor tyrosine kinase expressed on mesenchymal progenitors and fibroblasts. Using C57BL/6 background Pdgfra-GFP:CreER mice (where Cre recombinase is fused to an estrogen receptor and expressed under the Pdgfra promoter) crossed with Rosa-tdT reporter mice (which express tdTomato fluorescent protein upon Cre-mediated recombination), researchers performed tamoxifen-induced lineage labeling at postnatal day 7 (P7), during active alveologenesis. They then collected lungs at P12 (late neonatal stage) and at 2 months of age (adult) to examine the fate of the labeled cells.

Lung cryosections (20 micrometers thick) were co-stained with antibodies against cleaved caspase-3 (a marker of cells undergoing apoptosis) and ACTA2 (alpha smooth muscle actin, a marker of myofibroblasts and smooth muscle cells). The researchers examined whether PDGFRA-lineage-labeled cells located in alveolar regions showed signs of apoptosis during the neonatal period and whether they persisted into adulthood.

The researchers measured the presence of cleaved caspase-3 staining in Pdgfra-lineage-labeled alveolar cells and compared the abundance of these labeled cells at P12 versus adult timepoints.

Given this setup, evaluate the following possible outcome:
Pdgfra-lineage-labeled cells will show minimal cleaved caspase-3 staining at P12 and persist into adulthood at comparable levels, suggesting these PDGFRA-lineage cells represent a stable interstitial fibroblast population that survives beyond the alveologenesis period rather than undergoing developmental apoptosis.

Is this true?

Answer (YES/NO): NO